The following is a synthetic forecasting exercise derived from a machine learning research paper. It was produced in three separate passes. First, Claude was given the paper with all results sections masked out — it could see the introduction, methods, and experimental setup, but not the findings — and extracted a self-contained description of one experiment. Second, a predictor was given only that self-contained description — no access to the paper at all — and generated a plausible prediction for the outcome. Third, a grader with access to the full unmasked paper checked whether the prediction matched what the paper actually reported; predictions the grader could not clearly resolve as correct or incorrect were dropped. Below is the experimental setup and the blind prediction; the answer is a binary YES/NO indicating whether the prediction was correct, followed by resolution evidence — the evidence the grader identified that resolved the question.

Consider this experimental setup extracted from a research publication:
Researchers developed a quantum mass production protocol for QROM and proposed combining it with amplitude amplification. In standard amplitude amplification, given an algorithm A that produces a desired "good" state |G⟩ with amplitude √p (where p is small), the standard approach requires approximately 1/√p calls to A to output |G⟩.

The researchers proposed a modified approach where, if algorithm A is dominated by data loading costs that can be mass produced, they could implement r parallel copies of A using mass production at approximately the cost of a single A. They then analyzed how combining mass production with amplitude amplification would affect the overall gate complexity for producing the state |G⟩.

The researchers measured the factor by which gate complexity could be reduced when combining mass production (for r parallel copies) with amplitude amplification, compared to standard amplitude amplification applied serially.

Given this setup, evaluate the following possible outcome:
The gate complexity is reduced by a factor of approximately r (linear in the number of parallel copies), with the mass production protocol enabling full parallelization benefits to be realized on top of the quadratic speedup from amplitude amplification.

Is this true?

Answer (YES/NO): NO